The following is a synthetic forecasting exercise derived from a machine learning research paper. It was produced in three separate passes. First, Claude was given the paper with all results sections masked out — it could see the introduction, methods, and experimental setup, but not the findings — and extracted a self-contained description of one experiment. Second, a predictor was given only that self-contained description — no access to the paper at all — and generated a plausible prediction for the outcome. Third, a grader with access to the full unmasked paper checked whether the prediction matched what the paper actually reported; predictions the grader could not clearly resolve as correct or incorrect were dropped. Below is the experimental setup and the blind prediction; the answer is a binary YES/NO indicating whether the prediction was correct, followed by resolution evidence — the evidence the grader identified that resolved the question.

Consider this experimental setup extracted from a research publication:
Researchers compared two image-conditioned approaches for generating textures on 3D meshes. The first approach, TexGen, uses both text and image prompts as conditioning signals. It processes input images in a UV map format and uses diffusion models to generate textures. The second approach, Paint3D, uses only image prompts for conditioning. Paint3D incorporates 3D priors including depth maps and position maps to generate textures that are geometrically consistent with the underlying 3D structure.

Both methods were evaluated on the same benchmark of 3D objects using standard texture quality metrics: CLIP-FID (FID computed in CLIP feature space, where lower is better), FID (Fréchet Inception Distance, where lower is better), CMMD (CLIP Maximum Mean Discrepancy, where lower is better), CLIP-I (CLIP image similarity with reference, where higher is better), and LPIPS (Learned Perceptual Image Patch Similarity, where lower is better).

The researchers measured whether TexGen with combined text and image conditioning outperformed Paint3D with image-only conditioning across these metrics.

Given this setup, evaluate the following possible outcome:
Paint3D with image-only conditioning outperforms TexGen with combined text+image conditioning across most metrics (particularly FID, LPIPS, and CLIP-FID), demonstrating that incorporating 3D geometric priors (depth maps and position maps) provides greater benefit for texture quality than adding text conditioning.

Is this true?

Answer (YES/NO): YES